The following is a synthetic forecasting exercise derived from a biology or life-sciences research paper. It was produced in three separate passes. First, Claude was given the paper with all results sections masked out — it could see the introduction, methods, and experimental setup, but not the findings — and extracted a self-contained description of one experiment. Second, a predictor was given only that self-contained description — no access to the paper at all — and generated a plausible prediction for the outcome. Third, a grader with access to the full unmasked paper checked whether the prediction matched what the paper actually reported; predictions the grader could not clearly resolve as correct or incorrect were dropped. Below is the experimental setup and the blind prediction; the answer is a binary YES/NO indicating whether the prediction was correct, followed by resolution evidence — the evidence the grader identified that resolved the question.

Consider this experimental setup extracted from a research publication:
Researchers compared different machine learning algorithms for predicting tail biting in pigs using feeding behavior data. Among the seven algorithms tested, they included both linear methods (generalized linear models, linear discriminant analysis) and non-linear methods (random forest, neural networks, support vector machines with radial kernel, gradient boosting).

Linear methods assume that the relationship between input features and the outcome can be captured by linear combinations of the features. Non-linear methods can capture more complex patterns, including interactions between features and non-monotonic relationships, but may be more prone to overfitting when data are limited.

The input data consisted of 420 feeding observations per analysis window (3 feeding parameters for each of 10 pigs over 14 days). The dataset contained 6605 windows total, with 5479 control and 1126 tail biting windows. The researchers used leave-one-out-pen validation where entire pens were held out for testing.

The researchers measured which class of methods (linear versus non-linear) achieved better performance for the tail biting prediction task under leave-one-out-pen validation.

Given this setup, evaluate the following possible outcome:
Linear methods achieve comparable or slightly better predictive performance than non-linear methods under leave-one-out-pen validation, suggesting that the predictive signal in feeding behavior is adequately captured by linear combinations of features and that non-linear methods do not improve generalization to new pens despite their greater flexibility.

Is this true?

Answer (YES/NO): NO